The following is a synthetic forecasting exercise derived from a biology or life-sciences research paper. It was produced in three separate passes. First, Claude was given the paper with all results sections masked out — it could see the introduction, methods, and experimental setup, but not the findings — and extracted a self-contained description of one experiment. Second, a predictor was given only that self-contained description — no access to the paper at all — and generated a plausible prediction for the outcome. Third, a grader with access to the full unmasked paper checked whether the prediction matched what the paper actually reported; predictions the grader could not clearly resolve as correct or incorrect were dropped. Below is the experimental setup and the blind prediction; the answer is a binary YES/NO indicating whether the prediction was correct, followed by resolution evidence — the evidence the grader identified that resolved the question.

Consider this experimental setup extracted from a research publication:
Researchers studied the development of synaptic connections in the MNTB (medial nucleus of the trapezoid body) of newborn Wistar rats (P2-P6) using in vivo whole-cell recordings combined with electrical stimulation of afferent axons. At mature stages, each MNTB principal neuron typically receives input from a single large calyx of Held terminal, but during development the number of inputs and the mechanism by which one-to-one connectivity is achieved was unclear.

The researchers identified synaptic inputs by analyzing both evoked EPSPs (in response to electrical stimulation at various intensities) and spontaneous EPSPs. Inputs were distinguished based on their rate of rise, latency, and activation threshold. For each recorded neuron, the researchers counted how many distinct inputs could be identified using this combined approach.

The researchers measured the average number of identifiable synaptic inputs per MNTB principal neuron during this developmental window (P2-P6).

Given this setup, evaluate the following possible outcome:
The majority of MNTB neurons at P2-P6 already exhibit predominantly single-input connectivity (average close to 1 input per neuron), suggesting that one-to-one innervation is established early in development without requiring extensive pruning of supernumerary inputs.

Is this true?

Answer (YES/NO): NO